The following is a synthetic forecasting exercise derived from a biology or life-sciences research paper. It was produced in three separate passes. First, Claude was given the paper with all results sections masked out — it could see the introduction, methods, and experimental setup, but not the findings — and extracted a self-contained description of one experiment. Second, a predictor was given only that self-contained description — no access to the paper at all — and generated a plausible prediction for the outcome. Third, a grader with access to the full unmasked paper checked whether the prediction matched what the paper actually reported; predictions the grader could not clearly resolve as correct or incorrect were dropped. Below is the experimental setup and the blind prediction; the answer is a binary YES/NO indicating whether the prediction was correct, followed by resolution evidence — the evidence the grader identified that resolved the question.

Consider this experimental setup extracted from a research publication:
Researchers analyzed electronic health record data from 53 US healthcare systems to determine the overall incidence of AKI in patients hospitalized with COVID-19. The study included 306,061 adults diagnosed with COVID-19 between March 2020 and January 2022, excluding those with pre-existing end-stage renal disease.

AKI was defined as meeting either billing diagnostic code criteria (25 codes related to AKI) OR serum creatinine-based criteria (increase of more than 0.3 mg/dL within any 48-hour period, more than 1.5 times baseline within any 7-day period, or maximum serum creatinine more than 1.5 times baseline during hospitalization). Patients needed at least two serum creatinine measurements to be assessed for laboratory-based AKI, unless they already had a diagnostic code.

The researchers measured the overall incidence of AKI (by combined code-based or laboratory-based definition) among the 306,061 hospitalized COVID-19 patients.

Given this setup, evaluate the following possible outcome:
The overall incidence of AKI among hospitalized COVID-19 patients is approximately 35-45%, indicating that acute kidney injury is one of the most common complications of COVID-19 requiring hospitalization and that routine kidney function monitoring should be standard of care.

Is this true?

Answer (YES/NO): YES